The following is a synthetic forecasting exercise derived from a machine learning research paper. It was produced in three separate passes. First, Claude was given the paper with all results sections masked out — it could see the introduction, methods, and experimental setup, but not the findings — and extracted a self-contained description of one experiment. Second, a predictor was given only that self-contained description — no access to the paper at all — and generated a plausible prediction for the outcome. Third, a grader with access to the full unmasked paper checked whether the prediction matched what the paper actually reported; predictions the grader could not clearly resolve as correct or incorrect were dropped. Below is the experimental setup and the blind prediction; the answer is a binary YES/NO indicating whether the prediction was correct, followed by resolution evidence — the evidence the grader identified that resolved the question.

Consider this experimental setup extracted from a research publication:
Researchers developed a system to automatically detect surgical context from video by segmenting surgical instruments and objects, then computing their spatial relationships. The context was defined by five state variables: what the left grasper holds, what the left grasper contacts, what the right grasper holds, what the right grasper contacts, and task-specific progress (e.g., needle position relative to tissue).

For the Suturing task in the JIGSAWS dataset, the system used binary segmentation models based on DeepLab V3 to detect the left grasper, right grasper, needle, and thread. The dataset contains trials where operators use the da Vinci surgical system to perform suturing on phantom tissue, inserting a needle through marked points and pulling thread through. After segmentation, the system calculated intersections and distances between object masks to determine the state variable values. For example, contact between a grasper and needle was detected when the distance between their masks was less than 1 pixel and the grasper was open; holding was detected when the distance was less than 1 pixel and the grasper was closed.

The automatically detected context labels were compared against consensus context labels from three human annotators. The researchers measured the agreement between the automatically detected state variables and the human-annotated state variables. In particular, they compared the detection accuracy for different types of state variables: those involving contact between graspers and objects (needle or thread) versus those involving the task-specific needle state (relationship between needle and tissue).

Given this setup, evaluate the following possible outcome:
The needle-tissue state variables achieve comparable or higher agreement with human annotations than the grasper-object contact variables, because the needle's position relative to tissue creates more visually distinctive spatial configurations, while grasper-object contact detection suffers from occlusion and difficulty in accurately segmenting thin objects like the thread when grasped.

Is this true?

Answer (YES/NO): NO